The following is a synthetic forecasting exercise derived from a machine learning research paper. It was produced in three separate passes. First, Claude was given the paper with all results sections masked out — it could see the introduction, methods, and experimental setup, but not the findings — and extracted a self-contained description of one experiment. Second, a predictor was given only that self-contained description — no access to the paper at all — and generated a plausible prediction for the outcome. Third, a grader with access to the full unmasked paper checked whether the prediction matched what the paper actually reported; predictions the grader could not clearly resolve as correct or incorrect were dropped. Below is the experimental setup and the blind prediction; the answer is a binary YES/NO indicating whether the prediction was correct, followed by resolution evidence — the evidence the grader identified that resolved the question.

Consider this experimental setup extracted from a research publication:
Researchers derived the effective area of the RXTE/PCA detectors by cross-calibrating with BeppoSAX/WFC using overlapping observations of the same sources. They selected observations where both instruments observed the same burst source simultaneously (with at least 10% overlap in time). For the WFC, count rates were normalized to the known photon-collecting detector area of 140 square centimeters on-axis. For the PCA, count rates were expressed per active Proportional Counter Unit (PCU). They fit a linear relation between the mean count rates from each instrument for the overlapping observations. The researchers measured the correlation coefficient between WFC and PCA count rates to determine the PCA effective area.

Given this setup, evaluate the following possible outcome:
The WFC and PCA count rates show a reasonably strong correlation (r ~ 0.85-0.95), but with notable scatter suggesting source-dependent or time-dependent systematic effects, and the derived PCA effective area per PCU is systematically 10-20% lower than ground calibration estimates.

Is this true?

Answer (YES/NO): NO